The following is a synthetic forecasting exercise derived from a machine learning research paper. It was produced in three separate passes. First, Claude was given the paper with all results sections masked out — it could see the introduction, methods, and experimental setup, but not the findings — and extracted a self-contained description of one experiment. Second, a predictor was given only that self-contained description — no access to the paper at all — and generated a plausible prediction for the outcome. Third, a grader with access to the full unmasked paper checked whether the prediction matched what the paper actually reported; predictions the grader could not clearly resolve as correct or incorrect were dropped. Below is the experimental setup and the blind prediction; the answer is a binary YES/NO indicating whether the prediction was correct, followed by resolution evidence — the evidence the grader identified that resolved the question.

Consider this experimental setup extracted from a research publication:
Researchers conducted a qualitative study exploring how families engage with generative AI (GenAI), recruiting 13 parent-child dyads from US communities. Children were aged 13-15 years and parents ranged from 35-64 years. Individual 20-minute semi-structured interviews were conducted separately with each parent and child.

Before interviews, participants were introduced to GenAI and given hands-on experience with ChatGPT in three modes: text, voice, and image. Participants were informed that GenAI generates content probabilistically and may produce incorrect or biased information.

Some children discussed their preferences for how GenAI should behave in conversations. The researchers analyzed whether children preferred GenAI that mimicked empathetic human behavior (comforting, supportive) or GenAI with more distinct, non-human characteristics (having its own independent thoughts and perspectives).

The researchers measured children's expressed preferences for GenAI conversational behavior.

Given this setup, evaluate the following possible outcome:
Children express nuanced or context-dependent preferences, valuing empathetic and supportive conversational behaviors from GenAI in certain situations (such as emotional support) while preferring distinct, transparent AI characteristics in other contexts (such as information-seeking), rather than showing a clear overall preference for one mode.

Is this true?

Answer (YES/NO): NO